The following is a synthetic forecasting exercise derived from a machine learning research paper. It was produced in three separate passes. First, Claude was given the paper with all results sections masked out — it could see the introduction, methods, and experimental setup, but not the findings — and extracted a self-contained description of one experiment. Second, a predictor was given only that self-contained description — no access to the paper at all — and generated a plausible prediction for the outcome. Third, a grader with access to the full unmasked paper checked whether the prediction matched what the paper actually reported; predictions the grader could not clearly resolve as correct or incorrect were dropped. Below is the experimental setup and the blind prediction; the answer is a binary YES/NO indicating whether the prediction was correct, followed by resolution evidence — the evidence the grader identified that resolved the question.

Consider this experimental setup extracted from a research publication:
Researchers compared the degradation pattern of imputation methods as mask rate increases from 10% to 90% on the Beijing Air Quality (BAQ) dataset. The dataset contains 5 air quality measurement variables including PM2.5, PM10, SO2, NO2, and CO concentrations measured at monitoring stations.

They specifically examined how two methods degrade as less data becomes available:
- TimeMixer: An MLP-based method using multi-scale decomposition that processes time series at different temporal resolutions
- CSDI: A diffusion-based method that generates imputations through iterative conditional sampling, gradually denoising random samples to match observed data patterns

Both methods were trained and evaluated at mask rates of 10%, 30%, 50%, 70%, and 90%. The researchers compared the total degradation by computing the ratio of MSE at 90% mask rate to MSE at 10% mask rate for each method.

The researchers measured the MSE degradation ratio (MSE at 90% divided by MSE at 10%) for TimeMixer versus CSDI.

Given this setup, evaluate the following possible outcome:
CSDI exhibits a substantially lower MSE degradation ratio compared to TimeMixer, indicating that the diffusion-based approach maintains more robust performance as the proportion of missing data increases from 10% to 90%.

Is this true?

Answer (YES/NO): YES